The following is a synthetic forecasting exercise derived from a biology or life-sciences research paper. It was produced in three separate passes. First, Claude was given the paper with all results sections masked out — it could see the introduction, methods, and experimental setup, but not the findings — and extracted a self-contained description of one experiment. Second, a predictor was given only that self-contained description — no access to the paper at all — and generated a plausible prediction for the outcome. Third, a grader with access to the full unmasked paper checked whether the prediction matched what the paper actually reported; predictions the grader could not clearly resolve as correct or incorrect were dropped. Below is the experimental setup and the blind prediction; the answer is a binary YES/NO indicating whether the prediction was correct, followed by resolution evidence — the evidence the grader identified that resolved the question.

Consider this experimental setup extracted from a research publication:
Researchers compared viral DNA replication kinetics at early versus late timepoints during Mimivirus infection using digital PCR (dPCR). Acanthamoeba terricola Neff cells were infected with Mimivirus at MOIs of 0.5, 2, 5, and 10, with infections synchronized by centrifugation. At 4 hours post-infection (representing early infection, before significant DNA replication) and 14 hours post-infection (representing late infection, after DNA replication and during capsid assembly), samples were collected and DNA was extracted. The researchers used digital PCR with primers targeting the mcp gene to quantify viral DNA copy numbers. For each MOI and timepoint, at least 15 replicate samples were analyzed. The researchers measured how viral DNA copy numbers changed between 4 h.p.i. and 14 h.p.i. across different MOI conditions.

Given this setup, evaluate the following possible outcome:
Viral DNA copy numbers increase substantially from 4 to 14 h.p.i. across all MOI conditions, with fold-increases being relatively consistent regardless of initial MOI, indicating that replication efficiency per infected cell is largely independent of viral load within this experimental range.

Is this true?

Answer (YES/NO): NO